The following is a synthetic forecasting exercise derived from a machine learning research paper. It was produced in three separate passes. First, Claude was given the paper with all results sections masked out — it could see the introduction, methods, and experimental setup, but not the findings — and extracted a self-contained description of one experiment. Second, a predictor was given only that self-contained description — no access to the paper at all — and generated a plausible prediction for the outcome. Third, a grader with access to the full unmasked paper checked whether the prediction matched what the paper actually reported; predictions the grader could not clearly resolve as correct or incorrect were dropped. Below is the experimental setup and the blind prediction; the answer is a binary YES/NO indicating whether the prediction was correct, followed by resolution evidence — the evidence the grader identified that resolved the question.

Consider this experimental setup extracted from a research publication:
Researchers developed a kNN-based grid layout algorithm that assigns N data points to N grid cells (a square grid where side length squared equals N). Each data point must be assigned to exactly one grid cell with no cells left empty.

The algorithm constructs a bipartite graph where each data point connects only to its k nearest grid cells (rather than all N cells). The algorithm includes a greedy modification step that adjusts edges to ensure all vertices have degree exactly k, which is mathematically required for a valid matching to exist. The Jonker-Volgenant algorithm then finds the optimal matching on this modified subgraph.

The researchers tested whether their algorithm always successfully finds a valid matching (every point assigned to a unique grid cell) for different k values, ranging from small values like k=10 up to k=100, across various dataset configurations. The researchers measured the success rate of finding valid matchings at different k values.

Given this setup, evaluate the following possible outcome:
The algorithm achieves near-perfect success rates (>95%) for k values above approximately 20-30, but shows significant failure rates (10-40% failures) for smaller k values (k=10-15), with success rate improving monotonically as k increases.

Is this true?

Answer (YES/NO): NO